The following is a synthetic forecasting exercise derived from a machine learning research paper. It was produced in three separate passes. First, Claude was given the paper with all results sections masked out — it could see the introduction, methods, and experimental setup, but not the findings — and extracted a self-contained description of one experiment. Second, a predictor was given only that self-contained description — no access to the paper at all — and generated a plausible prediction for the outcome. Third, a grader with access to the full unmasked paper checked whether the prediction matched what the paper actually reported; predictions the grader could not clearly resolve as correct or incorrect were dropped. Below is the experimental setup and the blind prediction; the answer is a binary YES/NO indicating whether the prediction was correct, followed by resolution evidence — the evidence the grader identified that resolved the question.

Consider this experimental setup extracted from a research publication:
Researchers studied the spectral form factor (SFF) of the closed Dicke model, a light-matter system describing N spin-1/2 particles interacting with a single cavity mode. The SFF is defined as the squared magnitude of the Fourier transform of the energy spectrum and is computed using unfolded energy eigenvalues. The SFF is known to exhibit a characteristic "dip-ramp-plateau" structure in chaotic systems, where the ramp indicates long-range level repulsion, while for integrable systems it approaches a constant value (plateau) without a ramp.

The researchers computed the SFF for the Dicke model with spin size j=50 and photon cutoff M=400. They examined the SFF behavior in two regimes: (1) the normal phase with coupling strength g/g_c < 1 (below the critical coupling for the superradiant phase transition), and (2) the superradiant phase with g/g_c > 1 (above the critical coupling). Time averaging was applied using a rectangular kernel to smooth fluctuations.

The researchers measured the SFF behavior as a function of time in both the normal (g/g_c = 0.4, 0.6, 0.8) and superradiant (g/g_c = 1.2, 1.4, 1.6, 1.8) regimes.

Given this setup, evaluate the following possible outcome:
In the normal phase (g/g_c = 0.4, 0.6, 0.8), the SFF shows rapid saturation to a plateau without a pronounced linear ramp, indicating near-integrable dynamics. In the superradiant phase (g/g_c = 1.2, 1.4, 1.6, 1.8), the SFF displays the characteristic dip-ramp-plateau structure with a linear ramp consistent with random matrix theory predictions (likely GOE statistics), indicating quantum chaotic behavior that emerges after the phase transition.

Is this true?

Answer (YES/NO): NO